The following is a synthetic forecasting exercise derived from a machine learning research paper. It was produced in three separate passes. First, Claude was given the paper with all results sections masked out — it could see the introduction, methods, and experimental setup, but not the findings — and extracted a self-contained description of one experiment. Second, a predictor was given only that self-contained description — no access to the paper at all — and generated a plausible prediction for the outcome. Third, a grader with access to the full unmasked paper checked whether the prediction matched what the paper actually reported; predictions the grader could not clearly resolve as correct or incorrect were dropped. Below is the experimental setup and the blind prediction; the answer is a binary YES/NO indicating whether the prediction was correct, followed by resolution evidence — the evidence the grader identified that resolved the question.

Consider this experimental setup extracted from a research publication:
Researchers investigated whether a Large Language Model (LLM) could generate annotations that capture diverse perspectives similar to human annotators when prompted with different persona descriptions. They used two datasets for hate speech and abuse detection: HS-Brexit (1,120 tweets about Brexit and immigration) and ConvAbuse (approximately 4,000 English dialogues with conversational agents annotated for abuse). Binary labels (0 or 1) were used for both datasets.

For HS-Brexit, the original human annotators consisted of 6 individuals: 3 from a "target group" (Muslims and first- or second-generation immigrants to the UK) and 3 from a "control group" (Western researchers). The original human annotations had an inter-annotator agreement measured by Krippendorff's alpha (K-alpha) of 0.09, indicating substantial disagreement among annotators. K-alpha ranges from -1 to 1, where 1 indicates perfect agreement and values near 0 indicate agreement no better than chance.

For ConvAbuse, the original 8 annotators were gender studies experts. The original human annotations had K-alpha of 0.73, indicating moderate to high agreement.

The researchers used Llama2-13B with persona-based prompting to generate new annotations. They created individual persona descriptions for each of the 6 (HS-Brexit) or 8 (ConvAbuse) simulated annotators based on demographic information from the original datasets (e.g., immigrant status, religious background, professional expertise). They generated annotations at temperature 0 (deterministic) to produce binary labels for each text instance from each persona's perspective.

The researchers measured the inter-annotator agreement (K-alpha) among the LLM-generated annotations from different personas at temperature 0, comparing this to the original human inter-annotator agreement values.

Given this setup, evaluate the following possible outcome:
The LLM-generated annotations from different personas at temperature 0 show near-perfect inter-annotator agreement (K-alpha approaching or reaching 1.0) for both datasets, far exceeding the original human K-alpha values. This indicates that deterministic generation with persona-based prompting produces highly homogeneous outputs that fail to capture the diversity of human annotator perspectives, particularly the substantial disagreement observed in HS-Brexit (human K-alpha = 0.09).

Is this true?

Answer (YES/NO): NO